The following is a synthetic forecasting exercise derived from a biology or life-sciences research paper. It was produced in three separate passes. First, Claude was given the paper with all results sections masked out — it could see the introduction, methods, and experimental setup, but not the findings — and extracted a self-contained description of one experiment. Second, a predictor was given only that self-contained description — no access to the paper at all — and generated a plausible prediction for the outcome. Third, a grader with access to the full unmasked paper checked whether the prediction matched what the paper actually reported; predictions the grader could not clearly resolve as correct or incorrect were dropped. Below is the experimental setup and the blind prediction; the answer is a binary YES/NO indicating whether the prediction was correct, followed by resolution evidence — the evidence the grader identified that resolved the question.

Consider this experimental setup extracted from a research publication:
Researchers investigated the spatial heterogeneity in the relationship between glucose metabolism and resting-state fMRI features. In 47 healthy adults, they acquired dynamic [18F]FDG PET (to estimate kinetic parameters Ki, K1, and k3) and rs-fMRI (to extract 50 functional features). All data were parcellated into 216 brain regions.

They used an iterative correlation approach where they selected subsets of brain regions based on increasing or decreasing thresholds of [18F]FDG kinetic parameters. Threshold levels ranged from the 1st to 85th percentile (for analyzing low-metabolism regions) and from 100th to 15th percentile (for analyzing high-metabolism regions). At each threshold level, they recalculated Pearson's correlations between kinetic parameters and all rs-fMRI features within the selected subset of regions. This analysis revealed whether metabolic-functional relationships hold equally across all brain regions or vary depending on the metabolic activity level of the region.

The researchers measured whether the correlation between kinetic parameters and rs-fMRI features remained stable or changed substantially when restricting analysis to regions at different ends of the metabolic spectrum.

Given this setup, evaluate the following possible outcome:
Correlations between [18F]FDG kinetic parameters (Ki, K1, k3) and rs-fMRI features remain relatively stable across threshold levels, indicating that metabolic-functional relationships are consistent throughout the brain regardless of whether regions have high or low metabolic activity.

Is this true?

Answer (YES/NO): NO